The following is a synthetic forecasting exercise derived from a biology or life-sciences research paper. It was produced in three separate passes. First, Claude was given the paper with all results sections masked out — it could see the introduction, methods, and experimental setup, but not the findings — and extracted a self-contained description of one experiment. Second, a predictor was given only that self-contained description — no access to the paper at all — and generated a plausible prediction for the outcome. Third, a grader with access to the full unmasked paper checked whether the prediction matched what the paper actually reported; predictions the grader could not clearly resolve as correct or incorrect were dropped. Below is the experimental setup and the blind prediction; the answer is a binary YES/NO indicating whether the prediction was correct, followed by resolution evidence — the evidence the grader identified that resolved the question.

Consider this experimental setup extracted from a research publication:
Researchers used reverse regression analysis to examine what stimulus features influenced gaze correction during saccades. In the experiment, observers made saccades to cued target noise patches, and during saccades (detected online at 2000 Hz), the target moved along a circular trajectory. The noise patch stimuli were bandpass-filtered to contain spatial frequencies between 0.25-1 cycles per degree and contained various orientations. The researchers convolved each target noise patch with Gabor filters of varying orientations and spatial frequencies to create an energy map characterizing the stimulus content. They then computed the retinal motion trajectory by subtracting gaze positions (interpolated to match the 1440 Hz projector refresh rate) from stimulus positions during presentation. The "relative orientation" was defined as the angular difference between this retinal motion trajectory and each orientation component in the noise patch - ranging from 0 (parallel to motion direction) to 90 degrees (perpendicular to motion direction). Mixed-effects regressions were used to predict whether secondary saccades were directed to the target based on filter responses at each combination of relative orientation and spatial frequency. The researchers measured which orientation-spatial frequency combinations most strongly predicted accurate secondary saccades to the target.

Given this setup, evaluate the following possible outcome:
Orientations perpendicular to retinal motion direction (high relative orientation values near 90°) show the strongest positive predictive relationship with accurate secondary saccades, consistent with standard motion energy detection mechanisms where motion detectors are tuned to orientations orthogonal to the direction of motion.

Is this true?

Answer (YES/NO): NO